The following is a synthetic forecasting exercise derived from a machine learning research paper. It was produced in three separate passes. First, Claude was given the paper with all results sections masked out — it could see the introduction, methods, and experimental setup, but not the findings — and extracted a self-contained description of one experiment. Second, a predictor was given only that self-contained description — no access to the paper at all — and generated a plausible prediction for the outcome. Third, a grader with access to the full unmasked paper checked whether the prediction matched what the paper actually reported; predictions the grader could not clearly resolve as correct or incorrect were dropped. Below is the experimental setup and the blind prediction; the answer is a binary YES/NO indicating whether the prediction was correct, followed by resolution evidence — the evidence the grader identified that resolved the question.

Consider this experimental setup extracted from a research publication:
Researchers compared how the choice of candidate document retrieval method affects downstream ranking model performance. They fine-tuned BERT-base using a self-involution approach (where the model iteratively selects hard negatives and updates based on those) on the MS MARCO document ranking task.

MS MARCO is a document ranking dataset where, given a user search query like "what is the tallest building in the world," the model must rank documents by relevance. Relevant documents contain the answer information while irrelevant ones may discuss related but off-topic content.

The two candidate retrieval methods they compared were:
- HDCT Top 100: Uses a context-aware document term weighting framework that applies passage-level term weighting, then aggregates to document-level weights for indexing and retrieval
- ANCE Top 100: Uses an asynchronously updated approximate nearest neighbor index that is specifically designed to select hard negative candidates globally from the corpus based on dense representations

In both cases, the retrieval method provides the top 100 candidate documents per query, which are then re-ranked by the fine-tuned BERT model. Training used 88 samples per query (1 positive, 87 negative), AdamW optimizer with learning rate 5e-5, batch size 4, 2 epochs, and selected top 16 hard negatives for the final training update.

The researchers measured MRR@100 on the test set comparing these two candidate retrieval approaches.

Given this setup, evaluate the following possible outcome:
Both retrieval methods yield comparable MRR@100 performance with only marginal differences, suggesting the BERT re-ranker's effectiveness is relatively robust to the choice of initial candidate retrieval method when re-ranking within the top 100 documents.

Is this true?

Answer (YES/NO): NO